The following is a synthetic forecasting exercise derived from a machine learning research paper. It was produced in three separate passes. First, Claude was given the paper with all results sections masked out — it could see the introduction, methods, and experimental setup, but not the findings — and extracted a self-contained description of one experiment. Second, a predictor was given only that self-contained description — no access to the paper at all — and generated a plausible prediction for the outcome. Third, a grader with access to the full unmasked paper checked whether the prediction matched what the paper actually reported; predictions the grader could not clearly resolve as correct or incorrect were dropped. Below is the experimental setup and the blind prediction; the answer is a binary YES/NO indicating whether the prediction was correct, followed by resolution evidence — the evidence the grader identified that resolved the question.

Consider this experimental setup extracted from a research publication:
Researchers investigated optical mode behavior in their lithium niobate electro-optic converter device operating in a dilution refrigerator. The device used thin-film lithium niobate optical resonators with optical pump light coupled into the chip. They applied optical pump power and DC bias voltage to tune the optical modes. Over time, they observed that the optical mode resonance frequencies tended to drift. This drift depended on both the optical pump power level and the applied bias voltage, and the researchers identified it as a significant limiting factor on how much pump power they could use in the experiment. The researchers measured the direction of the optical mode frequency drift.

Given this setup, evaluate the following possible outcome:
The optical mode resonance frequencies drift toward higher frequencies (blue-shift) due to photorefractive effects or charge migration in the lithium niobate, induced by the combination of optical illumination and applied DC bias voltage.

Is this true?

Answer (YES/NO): YES